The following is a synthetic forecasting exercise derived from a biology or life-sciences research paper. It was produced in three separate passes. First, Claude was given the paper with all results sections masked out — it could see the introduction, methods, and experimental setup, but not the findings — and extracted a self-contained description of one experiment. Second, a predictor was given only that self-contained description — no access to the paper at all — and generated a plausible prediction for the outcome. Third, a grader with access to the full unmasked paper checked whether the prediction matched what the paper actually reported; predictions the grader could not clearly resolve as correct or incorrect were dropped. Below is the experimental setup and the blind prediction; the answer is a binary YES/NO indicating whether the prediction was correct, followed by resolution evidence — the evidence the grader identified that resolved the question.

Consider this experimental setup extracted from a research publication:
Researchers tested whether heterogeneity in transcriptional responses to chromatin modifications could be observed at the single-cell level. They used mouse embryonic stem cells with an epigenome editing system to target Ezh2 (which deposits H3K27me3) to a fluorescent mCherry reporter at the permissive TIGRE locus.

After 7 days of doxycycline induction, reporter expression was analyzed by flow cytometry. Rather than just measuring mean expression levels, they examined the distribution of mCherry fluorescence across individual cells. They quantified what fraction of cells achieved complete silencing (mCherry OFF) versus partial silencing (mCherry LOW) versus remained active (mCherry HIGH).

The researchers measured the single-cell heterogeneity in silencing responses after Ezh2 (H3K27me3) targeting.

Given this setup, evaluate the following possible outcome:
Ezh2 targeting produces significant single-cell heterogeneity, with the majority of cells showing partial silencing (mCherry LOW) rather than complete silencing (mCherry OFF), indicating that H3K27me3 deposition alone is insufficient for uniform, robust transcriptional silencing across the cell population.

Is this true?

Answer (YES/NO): NO